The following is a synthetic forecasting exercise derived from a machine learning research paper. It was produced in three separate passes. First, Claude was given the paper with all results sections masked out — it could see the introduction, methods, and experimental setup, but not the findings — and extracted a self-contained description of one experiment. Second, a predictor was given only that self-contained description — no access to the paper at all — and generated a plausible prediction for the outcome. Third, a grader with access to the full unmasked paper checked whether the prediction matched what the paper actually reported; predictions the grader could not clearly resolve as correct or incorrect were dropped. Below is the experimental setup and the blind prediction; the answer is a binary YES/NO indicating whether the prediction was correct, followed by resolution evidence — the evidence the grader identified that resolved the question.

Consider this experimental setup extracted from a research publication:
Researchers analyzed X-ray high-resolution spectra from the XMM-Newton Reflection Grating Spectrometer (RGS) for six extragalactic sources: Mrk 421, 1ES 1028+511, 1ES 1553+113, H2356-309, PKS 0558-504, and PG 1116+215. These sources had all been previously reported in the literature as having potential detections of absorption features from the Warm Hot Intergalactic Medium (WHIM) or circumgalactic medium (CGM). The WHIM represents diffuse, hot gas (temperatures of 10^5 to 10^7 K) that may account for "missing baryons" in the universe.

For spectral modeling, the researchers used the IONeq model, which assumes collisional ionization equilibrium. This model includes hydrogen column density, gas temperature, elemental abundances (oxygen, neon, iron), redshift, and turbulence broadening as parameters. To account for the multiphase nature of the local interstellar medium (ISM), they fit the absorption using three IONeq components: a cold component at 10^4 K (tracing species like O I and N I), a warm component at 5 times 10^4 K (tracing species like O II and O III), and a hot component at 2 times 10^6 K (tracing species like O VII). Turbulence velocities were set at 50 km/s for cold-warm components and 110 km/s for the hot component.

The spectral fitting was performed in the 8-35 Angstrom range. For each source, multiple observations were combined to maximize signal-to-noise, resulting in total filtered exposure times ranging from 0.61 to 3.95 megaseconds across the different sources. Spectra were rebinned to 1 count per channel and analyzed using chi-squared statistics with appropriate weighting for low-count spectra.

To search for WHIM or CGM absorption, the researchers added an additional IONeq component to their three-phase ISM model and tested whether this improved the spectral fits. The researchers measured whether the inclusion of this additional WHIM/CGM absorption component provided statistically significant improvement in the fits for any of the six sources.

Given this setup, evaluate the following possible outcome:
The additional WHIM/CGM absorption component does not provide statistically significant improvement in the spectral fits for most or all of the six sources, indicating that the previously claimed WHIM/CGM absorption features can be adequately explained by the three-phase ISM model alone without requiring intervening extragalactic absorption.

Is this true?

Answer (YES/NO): YES